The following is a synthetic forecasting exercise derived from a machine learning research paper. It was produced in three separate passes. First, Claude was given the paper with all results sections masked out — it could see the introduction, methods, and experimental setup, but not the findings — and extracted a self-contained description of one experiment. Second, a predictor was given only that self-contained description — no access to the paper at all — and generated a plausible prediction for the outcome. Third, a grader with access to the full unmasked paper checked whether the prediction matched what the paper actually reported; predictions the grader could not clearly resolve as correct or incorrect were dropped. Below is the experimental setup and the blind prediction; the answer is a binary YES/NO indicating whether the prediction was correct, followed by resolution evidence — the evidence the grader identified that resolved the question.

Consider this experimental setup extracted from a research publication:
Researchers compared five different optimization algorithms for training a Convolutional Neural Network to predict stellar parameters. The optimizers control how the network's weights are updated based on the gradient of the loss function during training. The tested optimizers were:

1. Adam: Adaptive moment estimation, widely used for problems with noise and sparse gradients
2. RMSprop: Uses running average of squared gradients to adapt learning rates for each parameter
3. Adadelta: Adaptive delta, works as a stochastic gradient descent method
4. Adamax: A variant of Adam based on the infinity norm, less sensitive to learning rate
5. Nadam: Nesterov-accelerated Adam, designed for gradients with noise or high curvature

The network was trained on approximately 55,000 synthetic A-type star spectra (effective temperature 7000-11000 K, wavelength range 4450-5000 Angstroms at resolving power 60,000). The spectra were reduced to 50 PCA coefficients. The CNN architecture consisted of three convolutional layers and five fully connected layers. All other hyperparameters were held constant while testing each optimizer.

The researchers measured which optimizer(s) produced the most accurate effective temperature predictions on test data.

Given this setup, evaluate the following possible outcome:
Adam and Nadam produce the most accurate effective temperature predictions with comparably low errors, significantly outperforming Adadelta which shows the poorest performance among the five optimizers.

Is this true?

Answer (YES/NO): NO